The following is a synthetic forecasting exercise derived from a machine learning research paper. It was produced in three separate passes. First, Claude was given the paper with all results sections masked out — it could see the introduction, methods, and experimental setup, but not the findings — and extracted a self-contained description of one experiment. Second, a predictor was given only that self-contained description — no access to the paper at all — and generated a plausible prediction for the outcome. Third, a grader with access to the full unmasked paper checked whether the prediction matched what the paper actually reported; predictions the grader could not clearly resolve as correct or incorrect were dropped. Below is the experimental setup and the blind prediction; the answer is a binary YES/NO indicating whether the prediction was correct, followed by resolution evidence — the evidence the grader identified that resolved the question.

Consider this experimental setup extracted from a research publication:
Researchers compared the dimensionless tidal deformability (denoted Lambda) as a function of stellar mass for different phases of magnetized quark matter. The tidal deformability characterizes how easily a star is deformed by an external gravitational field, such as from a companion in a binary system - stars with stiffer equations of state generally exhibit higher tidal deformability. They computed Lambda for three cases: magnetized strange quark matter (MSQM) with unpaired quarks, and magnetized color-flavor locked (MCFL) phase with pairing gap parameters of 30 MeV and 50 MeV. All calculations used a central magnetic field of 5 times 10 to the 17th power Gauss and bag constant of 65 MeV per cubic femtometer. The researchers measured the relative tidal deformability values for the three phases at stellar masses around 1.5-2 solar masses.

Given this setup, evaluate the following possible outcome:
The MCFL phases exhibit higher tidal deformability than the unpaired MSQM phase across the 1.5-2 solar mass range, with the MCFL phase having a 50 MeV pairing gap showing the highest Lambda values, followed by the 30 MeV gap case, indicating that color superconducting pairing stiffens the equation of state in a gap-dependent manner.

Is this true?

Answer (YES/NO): YES